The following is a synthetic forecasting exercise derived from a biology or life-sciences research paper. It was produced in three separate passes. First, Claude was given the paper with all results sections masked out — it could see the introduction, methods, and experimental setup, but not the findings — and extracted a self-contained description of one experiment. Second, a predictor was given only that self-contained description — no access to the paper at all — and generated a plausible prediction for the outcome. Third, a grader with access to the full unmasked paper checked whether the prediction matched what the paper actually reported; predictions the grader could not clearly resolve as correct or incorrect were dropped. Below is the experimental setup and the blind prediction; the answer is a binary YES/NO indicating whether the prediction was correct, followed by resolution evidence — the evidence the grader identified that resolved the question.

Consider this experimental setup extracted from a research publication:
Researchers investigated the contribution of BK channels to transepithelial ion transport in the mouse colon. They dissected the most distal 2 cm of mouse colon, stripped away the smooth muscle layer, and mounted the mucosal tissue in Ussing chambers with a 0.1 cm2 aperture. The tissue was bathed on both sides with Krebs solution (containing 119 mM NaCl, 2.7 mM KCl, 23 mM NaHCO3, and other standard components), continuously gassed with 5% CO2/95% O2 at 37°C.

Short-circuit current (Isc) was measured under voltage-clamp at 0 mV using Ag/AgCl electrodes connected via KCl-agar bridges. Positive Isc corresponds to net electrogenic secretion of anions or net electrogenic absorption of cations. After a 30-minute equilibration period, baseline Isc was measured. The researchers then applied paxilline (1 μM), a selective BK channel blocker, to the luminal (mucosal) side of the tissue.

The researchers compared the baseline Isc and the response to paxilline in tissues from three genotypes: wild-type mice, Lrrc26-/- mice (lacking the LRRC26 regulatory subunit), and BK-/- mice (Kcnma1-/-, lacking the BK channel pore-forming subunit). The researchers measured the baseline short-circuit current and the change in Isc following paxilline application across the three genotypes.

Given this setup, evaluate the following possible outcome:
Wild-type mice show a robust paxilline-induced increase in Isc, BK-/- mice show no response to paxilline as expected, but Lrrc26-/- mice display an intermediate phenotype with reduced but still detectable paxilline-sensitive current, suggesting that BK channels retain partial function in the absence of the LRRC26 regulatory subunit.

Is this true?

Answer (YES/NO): NO